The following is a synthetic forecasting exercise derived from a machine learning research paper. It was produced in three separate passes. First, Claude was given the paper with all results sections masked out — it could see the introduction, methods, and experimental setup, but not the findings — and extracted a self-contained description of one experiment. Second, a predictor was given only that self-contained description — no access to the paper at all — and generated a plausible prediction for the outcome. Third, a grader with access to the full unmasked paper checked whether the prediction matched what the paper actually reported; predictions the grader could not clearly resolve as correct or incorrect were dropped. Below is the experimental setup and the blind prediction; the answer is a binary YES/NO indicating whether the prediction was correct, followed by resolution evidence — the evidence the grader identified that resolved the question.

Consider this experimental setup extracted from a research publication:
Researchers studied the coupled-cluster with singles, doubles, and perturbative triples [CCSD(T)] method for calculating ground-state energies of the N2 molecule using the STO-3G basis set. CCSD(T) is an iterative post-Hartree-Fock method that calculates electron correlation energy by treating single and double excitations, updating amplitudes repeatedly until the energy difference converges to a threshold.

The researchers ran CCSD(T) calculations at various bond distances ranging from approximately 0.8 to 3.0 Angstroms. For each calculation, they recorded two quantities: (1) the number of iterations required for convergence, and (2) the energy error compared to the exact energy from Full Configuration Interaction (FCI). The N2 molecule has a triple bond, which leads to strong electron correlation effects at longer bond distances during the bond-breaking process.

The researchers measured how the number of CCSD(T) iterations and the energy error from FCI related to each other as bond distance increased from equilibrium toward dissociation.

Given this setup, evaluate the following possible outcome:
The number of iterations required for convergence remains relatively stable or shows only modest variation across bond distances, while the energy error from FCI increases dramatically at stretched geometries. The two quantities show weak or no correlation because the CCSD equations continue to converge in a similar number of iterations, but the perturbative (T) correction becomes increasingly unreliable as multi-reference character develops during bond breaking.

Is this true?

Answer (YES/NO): NO